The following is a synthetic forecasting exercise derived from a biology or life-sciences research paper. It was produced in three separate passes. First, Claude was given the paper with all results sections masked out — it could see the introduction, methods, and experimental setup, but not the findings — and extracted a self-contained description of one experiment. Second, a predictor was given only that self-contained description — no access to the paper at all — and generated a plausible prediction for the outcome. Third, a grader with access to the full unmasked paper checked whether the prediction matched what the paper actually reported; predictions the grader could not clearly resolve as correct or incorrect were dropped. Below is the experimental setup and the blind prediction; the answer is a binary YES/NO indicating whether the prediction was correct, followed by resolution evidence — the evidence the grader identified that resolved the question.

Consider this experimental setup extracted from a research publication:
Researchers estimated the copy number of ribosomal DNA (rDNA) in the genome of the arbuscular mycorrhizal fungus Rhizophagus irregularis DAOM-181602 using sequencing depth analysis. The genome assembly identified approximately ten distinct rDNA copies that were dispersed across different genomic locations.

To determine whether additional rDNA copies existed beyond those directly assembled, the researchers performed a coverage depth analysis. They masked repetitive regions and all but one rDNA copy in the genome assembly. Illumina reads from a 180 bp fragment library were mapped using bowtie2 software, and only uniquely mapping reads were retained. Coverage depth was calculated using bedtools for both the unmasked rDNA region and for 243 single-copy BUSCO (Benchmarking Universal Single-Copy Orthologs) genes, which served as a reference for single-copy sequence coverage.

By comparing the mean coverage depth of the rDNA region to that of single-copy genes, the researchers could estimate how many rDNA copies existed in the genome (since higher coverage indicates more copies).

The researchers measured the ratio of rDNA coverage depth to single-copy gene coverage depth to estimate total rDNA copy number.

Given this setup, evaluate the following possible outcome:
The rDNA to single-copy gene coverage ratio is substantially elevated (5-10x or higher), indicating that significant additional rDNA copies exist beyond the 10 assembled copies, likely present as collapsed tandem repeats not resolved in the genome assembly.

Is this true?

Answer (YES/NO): NO